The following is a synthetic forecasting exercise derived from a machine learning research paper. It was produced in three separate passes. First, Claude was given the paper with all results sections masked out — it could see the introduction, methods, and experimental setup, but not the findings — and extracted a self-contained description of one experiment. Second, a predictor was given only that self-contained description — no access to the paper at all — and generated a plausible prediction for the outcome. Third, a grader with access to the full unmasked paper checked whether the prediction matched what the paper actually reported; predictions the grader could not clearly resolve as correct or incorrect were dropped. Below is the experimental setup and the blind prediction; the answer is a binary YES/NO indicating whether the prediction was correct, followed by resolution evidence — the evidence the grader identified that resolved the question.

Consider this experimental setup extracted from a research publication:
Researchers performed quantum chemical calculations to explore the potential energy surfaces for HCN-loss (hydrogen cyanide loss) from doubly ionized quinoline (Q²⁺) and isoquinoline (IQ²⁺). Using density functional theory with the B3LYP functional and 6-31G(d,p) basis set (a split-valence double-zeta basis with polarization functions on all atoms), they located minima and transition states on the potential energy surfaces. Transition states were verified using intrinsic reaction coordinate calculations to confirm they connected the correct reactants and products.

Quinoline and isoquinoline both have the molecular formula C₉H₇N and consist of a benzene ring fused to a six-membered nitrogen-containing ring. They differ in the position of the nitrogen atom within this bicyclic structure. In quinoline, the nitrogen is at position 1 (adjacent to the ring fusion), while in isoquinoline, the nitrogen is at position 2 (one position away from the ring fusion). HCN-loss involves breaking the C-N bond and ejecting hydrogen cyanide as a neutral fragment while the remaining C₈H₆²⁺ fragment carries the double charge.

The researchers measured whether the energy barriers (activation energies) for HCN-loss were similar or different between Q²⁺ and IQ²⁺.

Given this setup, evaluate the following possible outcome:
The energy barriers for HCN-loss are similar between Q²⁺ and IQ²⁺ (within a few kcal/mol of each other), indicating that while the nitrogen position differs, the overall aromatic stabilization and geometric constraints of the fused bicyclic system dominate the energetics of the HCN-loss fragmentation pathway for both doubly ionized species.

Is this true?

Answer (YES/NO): YES